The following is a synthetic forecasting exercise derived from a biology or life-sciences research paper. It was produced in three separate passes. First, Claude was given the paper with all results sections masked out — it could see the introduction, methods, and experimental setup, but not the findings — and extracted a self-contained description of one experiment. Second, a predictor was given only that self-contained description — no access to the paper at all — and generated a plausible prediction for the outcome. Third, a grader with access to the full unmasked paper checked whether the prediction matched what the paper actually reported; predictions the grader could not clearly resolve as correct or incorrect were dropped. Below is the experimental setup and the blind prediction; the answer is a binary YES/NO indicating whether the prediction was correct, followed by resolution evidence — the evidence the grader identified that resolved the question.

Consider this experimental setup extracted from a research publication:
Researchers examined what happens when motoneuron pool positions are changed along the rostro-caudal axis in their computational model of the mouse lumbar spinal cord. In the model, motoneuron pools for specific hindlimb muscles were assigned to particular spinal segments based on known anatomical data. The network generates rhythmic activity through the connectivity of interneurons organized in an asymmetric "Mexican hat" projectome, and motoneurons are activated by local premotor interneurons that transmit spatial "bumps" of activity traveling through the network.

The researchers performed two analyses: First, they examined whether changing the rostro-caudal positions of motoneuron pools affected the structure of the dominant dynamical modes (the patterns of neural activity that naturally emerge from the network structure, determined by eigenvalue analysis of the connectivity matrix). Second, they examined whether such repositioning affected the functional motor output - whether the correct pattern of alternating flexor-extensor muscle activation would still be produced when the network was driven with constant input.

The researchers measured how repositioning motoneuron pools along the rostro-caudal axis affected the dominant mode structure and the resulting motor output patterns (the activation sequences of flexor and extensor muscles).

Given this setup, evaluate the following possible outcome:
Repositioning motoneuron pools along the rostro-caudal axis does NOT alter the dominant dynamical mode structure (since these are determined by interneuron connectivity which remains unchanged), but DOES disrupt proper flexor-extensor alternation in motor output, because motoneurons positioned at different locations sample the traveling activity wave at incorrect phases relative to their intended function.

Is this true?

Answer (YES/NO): YES